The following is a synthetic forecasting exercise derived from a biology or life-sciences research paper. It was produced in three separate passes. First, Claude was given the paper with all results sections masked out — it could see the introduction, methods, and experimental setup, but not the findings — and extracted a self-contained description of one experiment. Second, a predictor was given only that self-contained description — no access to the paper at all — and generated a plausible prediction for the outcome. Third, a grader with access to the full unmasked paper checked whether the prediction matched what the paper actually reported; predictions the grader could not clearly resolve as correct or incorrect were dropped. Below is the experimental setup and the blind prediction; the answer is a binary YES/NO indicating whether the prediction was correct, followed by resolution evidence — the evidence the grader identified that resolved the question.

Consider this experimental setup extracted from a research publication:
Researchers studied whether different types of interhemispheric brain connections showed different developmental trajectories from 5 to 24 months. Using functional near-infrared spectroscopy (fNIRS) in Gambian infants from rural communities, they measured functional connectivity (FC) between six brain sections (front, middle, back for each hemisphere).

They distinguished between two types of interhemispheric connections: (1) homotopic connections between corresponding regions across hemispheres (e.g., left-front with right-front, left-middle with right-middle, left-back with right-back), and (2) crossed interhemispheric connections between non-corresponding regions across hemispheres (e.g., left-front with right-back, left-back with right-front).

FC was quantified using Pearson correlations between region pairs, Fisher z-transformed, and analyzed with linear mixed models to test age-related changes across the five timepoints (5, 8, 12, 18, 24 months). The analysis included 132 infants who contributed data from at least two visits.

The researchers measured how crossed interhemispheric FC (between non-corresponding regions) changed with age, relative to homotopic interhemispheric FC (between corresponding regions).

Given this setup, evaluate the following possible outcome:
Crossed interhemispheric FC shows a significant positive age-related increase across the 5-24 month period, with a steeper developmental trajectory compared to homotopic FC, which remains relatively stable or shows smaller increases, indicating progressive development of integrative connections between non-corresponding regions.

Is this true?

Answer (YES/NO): NO